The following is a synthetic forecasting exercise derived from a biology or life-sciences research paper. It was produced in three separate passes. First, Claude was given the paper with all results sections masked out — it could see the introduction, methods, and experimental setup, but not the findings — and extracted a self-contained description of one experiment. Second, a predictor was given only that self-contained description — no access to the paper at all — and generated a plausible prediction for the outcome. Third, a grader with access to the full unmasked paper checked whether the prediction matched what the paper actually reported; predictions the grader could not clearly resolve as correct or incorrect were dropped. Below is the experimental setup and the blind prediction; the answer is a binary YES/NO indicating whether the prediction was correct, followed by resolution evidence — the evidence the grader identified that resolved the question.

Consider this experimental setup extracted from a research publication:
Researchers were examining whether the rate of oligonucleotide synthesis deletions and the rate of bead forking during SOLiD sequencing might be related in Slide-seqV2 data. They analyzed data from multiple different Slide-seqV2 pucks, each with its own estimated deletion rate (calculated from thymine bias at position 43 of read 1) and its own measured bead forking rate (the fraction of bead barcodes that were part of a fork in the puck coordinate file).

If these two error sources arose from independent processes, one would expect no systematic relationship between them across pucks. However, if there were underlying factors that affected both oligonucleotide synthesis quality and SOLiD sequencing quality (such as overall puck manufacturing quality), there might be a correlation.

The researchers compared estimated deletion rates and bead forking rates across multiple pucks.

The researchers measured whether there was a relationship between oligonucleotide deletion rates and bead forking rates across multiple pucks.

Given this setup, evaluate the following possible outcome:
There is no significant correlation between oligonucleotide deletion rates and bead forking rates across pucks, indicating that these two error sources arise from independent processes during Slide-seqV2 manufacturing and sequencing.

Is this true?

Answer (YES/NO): NO